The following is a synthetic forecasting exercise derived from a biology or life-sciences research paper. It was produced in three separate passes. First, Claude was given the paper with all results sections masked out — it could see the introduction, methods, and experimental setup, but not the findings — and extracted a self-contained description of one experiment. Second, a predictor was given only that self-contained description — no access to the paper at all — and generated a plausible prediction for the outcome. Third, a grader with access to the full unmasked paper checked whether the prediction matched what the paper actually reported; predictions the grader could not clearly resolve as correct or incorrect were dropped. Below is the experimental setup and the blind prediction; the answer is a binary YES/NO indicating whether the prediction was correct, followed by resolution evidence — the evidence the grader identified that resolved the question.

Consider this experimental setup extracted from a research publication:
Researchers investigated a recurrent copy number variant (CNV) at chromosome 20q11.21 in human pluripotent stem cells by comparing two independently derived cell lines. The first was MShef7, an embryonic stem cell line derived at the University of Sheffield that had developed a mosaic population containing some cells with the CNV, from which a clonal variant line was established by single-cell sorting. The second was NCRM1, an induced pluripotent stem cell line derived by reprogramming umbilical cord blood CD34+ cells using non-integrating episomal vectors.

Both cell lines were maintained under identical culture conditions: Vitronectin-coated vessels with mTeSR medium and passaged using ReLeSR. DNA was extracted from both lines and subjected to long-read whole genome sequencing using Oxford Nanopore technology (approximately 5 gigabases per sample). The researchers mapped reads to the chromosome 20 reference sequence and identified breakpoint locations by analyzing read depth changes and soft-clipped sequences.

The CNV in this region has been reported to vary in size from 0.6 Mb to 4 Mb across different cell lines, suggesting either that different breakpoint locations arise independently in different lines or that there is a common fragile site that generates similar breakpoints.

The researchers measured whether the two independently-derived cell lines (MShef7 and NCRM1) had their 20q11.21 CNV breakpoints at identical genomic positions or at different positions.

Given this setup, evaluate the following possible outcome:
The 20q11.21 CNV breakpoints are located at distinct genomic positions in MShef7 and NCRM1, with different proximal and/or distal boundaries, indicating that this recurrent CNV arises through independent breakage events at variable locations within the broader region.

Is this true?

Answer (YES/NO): YES